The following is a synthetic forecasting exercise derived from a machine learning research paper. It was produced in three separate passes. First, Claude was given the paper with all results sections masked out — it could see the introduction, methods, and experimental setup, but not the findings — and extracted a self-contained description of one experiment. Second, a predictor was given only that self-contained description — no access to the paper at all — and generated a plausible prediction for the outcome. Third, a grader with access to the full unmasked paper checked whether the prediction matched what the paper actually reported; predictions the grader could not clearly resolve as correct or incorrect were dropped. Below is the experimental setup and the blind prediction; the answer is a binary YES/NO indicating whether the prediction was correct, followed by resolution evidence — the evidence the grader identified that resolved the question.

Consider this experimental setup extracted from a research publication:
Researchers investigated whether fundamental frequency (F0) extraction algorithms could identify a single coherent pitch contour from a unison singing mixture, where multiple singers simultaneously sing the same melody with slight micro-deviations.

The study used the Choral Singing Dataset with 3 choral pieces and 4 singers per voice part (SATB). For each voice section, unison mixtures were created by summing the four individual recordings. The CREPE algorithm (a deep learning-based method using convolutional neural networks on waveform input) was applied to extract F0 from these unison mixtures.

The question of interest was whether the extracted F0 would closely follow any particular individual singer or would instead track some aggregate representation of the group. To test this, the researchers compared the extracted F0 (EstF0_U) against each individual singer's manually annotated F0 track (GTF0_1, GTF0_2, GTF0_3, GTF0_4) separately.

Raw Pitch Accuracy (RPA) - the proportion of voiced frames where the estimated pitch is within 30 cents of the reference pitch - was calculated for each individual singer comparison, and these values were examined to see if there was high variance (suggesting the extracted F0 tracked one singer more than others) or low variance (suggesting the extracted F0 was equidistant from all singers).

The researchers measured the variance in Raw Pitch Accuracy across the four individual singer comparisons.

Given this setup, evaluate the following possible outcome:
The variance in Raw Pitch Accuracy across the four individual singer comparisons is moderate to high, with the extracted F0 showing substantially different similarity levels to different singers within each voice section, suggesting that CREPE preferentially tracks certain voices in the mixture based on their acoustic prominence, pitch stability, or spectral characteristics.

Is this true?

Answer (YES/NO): NO